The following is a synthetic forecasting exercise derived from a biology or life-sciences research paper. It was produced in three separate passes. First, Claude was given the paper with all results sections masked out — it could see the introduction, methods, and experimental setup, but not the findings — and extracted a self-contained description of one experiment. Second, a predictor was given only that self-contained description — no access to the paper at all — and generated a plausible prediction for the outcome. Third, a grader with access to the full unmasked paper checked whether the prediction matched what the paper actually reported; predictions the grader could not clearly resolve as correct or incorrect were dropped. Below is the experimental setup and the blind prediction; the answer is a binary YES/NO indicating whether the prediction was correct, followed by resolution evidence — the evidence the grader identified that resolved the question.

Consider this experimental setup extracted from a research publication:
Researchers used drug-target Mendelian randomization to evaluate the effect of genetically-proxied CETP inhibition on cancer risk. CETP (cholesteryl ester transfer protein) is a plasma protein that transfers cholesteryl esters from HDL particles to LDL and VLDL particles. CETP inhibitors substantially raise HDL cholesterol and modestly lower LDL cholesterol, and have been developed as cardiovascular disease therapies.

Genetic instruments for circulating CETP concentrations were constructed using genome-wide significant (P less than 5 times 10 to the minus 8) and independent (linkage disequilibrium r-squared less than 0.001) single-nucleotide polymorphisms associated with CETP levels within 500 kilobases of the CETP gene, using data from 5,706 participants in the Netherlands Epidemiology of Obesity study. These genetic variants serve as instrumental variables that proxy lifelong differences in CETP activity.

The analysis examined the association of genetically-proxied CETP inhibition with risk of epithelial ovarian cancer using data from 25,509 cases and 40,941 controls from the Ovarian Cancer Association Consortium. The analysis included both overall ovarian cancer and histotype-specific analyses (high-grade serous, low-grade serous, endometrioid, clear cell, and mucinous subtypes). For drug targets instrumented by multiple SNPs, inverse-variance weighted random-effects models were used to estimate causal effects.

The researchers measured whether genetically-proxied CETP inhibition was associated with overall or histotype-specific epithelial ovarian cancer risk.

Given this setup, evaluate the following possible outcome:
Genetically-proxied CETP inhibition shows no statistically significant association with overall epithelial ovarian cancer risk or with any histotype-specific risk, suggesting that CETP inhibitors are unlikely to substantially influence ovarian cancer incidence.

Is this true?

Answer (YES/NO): YES